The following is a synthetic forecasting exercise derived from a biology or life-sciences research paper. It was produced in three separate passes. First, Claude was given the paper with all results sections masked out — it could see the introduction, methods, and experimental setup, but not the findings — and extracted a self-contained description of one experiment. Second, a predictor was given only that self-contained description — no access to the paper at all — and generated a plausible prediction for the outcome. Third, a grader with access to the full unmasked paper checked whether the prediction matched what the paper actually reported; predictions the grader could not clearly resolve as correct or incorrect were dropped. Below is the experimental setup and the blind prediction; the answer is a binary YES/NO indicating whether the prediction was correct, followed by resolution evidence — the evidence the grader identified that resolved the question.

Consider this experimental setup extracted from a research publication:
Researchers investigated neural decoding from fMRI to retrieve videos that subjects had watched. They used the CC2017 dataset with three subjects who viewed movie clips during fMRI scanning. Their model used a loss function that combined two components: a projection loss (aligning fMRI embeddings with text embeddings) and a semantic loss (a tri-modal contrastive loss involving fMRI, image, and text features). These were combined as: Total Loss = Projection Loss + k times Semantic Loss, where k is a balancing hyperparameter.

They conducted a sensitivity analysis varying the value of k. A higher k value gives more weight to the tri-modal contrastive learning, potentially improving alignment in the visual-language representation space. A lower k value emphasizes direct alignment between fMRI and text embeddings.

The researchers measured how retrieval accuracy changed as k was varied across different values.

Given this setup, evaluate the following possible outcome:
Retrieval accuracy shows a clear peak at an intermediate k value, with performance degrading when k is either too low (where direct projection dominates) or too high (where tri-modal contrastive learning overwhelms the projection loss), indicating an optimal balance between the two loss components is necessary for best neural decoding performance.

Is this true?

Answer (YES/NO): YES